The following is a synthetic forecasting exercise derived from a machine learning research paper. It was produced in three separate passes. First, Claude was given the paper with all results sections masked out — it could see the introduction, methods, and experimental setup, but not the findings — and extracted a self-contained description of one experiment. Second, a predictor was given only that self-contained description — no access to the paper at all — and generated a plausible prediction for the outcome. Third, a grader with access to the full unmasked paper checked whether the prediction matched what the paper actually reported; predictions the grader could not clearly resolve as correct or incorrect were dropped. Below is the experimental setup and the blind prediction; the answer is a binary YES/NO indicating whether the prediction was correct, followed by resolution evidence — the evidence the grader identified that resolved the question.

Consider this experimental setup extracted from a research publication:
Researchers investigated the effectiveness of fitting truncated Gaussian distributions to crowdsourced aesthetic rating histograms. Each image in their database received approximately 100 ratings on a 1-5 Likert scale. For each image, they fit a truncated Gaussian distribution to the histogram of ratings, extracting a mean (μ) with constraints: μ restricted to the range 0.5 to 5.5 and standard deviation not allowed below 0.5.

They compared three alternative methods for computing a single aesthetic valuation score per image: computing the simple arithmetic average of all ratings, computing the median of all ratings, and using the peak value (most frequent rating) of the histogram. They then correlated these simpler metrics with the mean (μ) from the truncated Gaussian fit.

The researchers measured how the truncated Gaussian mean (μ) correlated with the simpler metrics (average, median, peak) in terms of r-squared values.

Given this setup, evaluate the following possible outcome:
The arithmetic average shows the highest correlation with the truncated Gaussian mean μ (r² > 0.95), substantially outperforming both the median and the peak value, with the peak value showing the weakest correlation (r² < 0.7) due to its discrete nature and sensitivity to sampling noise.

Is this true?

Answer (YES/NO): NO